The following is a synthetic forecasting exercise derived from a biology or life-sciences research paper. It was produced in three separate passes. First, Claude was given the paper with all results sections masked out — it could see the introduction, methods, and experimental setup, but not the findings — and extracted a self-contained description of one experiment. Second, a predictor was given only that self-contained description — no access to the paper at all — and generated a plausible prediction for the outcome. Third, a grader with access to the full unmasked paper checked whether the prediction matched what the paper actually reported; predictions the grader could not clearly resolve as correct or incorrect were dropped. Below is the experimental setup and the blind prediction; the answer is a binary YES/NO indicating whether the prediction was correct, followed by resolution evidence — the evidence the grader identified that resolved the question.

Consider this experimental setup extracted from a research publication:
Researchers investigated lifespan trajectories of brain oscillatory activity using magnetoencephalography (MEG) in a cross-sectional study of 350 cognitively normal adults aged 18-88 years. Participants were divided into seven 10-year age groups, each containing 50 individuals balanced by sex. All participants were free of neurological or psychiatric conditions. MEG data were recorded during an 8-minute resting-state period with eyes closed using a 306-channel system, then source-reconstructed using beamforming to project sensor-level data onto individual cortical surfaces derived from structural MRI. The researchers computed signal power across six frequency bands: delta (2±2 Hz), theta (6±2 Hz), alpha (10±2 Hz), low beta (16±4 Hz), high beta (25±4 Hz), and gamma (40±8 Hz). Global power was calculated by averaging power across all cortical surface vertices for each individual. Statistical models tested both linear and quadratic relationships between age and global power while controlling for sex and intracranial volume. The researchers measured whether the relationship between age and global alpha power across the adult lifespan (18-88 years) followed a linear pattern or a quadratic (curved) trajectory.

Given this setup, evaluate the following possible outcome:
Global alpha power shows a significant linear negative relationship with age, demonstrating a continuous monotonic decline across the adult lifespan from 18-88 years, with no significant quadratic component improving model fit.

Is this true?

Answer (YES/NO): NO